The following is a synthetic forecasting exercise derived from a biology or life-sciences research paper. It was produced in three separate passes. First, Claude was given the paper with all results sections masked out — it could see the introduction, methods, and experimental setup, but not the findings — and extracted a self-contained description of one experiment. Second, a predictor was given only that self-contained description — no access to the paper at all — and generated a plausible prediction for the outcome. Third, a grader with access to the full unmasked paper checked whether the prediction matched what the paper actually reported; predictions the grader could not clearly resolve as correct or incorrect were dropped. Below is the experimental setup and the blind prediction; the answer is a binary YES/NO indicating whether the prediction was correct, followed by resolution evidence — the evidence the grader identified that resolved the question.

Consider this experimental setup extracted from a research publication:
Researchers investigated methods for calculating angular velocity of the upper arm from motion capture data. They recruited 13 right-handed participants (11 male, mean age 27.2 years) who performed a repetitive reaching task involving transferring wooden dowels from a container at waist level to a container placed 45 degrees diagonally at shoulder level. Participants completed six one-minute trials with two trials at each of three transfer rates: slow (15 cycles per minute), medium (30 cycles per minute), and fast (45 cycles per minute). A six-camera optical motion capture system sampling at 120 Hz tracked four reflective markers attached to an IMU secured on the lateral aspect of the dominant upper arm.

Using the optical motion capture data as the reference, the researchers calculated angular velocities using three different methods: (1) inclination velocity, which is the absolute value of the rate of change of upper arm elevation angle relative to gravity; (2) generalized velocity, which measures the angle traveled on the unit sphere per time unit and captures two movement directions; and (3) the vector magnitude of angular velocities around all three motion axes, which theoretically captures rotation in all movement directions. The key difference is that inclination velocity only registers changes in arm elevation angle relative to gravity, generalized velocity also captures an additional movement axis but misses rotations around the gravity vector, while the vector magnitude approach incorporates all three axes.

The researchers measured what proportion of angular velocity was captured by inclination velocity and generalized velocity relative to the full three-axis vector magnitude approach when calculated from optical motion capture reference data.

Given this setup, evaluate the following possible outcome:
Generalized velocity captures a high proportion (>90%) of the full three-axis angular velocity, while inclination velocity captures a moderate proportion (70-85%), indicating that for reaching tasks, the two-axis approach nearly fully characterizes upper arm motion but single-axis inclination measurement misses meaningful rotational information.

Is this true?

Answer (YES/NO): NO